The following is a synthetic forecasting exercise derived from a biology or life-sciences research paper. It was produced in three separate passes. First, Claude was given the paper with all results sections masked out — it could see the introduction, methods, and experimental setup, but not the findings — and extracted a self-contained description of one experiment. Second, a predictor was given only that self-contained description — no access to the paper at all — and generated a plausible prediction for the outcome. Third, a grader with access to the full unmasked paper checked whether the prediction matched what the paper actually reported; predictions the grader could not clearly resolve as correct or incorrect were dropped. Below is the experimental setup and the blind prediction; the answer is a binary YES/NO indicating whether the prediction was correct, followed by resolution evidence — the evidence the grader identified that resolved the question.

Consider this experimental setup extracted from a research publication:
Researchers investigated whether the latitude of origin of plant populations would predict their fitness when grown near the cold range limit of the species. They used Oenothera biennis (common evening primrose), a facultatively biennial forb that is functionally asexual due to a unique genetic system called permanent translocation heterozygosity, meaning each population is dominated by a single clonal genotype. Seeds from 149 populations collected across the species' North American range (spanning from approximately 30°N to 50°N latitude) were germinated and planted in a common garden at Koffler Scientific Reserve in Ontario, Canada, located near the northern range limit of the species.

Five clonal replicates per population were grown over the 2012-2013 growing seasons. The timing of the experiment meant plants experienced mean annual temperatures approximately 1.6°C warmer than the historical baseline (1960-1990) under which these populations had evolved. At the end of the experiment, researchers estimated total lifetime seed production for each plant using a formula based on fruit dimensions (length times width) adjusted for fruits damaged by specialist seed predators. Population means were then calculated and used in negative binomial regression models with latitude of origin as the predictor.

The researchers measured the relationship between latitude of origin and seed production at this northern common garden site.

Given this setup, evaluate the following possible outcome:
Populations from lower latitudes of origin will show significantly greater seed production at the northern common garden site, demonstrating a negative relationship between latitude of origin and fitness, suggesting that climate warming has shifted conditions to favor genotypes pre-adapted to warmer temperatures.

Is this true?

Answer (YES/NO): NO